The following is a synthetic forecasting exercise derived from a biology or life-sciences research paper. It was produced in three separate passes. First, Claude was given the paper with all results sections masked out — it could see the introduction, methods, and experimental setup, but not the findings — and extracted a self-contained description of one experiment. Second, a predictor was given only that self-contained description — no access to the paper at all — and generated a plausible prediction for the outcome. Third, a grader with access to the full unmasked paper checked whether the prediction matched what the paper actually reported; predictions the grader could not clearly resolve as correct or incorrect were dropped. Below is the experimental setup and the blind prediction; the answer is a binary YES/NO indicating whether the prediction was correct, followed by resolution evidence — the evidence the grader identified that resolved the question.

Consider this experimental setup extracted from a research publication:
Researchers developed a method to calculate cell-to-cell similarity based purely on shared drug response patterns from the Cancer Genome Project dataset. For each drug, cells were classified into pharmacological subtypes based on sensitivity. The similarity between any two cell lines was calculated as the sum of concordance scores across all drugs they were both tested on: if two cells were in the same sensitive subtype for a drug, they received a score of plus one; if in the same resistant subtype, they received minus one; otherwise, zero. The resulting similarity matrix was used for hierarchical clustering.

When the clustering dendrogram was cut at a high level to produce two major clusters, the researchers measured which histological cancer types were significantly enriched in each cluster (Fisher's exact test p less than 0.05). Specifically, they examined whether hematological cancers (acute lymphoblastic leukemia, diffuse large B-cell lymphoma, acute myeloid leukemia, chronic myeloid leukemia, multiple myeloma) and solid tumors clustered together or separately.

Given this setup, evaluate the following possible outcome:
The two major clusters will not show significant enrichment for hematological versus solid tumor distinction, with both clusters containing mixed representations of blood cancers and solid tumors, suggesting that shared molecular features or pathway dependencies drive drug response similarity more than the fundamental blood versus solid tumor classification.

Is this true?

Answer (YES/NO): NO